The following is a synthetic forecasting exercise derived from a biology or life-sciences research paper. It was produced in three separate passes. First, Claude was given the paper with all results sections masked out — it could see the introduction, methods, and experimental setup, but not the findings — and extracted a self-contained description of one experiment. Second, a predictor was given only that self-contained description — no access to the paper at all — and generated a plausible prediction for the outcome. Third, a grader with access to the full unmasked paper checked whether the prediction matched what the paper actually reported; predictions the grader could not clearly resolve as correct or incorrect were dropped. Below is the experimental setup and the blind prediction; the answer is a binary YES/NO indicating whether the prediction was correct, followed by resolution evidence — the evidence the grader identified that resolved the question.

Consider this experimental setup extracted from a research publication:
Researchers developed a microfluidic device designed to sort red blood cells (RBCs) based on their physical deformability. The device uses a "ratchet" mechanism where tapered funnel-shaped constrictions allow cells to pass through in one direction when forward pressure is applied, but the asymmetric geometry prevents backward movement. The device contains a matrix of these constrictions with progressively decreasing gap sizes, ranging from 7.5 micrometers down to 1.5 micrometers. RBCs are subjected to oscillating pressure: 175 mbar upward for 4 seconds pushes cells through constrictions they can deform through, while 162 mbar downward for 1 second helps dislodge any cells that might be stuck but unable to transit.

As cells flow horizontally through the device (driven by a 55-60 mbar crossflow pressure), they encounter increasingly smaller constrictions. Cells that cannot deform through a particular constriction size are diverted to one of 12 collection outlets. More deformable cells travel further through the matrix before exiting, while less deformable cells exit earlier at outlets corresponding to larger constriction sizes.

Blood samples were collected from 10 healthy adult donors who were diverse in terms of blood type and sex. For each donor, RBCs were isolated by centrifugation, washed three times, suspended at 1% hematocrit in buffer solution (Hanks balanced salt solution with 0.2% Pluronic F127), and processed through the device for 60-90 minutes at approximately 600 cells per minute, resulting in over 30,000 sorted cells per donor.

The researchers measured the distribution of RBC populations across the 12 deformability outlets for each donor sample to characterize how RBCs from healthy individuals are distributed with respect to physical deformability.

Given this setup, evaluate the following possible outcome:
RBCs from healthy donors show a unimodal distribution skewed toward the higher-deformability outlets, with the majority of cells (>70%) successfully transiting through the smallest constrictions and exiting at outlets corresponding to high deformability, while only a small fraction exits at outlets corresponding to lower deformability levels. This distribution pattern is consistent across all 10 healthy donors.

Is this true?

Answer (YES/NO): NO